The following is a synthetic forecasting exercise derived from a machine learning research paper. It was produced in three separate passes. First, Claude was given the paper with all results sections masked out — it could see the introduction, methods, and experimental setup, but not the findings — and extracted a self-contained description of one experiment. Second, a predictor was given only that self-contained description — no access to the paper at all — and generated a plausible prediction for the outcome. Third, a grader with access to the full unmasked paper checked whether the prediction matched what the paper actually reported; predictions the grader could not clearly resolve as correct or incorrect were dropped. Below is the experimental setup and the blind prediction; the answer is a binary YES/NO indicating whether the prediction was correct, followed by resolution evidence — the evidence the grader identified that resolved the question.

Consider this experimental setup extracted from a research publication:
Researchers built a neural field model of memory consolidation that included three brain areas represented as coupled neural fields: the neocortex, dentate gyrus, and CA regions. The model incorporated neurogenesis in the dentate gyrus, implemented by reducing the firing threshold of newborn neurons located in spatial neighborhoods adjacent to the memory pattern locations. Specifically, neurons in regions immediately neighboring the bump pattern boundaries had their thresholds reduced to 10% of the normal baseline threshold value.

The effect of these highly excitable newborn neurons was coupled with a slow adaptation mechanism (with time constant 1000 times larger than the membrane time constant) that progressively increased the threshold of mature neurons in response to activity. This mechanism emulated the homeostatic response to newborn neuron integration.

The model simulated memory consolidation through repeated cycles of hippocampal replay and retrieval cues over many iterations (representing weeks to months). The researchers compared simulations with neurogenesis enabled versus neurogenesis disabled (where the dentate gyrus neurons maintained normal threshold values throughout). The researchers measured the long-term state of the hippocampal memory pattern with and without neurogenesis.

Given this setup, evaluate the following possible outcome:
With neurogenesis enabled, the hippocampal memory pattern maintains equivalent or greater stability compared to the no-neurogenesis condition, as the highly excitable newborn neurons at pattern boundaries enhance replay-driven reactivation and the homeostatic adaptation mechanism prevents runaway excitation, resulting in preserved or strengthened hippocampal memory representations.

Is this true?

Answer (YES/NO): NO